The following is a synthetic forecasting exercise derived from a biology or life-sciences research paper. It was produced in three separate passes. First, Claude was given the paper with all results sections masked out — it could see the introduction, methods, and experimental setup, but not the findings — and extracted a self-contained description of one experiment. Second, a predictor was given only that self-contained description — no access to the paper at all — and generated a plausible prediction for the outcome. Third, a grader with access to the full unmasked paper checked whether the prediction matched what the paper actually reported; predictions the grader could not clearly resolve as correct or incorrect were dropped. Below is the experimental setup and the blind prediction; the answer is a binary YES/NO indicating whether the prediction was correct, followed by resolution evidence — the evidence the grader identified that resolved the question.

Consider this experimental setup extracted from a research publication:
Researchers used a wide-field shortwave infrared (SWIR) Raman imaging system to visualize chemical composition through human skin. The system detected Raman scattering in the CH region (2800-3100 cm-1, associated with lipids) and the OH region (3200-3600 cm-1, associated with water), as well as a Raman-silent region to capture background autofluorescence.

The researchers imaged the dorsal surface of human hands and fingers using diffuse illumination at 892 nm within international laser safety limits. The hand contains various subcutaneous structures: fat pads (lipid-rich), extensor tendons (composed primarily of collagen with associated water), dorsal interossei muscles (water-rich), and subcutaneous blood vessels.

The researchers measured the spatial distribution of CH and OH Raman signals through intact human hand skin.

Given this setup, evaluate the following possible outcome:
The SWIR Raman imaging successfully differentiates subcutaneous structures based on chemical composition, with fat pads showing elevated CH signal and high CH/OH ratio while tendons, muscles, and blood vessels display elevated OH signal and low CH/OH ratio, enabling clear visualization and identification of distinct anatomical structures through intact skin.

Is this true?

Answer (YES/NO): NO